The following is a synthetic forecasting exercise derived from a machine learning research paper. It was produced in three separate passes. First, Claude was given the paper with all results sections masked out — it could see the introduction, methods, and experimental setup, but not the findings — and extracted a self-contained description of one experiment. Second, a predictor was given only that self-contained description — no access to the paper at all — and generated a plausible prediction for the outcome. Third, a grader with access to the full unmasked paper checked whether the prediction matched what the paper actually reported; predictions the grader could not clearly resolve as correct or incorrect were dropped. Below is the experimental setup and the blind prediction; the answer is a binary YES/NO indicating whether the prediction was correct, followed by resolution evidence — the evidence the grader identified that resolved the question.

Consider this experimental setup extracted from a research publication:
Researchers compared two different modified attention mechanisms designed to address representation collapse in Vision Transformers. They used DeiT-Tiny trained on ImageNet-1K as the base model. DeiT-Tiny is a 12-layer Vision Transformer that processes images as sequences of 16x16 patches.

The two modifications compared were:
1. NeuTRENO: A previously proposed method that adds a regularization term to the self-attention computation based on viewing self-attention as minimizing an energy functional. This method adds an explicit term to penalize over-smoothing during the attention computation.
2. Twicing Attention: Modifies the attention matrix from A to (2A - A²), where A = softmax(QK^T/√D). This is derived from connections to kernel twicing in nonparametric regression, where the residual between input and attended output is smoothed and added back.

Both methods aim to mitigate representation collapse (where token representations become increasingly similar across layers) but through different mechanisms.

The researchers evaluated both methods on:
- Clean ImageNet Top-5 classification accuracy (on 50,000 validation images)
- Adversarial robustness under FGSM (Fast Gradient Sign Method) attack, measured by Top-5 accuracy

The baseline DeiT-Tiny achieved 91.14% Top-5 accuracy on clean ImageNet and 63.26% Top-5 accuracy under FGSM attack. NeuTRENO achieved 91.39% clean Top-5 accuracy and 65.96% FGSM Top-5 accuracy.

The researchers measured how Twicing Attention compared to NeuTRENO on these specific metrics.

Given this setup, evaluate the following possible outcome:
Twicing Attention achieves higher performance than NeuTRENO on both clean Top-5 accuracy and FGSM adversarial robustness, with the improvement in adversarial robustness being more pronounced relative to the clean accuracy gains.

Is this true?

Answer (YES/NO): NO